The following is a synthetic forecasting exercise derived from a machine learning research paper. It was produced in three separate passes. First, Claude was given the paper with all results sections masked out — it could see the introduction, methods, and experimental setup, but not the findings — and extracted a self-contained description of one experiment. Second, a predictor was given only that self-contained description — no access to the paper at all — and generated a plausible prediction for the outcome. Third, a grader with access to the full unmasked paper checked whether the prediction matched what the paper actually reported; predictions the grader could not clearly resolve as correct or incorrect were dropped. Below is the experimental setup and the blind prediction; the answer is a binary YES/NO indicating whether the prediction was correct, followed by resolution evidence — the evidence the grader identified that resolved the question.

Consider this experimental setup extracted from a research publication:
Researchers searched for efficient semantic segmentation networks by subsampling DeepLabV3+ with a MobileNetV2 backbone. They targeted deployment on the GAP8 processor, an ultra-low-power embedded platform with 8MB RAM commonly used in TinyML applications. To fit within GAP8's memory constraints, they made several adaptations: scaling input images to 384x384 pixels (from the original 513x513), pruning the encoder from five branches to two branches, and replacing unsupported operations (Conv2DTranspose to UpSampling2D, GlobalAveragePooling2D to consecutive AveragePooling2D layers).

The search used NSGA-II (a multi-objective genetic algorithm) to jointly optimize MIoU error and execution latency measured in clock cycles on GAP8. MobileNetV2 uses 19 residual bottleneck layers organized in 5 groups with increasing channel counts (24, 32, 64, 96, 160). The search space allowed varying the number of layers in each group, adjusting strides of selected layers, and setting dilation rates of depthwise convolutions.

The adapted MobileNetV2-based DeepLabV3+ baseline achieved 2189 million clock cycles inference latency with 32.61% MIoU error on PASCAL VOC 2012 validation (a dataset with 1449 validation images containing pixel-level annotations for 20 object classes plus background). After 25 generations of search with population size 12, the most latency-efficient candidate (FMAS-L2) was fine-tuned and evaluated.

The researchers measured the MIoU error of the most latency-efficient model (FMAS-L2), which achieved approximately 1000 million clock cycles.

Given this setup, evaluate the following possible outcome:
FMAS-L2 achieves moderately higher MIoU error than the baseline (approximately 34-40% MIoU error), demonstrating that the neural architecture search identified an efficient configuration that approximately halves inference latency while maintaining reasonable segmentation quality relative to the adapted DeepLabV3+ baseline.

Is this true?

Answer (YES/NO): NO